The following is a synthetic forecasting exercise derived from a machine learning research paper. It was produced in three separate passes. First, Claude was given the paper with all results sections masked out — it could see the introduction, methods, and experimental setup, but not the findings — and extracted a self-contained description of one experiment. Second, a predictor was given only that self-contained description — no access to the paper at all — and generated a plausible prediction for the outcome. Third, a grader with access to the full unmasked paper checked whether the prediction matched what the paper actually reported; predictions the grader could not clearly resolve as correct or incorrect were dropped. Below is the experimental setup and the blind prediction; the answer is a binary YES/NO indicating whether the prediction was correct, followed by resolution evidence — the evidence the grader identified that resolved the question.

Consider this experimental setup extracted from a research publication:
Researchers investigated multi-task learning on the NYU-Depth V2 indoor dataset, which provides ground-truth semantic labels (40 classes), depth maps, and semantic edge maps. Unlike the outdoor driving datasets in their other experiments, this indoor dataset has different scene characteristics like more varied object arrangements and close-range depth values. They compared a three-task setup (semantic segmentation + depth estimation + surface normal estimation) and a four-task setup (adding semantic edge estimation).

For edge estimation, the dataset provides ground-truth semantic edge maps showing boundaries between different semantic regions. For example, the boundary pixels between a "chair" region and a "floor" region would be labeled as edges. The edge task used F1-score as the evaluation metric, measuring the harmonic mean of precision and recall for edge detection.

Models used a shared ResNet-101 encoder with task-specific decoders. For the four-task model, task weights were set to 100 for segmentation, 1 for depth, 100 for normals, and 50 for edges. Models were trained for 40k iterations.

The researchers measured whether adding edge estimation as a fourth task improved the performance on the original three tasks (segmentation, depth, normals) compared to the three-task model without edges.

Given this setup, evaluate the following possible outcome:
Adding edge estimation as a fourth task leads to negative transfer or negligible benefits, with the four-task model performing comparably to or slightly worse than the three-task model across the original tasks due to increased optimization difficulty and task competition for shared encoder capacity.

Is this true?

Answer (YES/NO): NO